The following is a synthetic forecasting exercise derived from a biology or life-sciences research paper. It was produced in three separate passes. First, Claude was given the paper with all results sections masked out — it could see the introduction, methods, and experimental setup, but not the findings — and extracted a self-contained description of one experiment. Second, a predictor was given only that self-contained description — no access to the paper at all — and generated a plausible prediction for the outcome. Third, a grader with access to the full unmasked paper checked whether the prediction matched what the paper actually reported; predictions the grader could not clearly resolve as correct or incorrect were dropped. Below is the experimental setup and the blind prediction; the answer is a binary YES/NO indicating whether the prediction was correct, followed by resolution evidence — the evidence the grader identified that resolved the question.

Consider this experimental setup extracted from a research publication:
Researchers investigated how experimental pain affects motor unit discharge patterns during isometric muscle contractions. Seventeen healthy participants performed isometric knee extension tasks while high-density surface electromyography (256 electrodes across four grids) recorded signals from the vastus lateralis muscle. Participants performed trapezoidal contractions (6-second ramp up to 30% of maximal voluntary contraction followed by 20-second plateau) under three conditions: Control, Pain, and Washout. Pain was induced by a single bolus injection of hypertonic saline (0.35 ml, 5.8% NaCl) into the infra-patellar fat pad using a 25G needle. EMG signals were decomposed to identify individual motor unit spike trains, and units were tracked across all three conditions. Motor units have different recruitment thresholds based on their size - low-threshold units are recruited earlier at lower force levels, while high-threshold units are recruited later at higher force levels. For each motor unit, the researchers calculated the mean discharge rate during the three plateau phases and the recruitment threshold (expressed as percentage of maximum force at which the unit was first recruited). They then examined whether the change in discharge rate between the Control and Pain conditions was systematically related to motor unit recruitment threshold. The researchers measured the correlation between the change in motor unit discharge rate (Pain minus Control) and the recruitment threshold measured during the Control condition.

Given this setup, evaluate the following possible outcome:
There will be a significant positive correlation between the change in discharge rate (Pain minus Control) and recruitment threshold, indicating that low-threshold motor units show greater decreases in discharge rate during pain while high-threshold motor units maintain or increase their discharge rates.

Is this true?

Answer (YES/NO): NO